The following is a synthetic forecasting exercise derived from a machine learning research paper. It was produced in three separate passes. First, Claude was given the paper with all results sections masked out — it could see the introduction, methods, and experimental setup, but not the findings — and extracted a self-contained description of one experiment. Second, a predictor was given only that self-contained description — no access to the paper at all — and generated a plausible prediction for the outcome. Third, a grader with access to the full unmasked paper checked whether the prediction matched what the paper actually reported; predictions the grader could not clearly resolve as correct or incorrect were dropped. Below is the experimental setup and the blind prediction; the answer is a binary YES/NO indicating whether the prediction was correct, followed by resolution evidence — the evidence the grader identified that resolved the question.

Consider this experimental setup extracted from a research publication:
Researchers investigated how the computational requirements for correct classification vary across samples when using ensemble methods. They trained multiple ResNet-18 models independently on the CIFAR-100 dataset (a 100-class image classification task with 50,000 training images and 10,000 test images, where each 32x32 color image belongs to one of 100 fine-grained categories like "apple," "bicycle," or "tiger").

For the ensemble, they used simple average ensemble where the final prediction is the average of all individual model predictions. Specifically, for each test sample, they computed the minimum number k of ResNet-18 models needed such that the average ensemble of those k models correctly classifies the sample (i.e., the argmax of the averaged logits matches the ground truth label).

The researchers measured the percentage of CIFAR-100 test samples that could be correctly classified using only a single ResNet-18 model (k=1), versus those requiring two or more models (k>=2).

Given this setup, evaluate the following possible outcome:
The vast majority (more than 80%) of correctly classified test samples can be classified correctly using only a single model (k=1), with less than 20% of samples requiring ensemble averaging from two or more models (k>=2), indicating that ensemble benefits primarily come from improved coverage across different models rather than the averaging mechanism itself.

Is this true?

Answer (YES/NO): NO